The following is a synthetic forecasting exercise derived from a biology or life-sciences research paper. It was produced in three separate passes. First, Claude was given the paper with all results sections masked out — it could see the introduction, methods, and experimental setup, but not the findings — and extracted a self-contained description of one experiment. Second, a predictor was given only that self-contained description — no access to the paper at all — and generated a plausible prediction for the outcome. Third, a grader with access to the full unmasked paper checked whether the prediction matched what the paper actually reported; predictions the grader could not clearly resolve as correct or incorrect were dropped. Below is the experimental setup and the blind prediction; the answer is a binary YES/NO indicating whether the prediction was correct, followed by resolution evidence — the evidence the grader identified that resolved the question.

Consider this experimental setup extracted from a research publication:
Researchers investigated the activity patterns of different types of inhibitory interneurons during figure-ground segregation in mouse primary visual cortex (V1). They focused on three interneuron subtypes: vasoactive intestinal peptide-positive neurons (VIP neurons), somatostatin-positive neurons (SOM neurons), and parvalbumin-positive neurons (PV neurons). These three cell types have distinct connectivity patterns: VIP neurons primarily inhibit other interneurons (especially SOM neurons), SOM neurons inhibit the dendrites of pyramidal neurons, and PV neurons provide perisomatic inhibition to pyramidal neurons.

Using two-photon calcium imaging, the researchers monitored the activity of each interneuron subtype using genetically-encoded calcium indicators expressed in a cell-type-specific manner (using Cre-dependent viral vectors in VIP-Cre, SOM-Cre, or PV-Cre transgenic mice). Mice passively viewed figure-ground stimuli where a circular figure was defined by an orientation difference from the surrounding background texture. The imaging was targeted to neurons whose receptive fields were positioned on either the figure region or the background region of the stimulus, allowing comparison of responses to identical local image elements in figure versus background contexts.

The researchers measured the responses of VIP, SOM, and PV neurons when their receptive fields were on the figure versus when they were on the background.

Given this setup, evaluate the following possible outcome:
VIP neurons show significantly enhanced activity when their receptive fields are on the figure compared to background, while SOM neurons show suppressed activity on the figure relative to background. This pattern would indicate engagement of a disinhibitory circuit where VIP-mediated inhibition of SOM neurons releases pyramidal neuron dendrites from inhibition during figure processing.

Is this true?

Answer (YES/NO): YES